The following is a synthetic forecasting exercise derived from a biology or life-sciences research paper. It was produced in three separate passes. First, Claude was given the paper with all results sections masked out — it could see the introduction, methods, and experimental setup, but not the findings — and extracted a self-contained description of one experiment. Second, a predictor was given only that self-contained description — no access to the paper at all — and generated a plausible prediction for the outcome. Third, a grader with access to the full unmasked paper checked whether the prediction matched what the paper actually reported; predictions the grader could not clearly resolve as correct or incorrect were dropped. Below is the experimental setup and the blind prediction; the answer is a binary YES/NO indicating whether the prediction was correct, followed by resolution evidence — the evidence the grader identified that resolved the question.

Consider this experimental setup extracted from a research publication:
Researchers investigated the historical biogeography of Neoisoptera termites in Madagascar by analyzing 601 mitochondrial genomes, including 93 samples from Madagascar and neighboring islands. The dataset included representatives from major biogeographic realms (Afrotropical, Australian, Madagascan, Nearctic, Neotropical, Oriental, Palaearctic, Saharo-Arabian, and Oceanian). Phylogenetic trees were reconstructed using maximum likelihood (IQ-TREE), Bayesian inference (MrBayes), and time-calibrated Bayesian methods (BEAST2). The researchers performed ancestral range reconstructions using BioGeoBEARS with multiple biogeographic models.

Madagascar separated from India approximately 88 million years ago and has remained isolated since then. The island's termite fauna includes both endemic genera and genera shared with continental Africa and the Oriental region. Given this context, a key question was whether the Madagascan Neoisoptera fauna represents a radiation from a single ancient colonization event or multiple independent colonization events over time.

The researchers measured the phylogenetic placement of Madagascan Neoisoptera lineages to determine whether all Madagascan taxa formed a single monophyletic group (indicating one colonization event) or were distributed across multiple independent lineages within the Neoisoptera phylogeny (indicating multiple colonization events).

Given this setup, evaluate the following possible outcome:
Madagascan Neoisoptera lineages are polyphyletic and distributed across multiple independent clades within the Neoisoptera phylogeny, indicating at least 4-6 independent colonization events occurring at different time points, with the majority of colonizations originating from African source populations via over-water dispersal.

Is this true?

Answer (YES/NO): NO